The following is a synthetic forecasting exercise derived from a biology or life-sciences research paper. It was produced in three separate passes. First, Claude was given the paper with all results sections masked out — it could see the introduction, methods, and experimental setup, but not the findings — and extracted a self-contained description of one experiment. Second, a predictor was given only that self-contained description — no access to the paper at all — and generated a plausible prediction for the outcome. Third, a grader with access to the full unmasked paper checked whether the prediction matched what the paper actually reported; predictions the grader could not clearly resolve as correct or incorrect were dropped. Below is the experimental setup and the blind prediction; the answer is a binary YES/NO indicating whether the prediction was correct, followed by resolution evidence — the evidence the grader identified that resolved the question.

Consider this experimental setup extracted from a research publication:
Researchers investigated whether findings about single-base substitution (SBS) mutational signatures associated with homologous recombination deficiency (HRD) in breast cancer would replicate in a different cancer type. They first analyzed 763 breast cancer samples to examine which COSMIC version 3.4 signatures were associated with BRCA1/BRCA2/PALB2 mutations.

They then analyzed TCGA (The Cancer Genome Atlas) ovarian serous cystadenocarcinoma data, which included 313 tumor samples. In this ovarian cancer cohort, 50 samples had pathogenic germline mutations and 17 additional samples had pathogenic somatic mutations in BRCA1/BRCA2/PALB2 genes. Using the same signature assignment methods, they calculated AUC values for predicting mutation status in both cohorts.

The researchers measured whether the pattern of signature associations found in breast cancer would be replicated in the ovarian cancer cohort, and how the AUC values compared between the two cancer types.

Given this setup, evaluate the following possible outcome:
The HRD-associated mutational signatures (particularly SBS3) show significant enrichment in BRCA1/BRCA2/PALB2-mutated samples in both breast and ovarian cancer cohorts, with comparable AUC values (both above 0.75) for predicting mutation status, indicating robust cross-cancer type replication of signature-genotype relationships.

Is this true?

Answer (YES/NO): NO